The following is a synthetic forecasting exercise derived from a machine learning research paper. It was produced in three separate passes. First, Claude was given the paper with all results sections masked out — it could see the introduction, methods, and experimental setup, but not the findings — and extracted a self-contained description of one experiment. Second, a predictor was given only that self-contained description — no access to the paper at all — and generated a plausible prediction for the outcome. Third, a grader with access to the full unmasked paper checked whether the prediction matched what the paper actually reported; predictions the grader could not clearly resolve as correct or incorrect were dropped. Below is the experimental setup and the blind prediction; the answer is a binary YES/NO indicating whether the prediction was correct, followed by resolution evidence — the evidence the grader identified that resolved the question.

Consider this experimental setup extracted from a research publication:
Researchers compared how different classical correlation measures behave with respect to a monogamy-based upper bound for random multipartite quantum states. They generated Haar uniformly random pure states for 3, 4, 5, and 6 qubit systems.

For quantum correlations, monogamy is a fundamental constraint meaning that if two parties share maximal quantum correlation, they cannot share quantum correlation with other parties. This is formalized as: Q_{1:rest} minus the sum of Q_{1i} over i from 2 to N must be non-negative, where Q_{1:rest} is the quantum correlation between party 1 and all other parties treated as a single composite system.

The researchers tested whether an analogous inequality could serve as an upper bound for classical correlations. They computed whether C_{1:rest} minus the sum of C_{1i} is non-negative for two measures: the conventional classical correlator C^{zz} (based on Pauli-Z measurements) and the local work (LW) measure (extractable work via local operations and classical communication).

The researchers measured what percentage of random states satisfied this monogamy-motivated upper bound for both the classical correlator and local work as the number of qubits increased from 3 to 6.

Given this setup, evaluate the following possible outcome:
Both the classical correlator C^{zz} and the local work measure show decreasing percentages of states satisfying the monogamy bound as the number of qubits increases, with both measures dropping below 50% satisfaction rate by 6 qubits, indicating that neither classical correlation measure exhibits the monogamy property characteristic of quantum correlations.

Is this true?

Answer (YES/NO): NO